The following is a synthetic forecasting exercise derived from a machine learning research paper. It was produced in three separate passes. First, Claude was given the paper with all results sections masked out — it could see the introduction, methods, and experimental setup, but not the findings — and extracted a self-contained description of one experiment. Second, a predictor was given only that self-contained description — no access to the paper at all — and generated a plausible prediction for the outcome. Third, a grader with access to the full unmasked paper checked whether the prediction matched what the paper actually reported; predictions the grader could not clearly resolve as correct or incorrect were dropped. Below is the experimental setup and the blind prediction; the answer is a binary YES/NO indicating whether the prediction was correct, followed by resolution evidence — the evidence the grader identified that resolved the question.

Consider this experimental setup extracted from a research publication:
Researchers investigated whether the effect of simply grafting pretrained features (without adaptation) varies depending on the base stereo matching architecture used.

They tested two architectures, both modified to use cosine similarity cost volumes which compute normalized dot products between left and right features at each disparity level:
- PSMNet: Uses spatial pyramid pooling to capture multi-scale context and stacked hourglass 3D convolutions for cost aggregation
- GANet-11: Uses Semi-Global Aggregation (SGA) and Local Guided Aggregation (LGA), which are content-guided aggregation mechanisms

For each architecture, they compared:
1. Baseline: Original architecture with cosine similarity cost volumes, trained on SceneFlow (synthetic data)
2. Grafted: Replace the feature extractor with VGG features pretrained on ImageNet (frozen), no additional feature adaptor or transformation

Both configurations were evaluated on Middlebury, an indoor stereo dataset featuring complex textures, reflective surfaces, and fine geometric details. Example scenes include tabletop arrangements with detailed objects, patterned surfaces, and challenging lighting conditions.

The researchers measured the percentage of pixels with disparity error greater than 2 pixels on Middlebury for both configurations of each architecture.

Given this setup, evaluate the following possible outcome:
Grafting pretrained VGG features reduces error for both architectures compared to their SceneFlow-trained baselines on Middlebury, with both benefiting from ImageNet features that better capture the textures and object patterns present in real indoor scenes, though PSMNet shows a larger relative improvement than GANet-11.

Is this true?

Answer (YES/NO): NO